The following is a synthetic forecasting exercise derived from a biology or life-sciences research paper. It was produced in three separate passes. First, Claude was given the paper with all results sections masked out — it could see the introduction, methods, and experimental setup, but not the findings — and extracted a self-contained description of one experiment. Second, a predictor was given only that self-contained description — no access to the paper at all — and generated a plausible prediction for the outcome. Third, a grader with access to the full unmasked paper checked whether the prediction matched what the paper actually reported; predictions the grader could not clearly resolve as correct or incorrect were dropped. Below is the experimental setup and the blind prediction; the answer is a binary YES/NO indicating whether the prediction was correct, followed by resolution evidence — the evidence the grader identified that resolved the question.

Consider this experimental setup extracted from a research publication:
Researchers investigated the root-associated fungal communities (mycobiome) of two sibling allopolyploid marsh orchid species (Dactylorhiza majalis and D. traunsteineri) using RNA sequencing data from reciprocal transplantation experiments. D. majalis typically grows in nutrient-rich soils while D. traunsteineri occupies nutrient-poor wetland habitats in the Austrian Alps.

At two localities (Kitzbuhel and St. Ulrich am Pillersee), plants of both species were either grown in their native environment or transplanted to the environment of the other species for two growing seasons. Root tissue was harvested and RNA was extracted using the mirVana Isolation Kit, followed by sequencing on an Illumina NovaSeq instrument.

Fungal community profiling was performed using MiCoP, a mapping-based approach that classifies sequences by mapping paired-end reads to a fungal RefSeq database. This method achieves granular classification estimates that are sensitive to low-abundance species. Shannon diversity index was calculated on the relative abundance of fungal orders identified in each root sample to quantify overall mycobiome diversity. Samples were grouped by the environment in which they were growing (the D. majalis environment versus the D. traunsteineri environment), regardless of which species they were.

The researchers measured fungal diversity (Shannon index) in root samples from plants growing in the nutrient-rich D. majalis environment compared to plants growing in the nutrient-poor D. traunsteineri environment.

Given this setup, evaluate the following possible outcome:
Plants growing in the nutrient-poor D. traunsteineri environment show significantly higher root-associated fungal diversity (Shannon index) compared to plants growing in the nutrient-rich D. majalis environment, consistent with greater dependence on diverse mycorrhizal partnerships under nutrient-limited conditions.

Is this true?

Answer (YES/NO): NO